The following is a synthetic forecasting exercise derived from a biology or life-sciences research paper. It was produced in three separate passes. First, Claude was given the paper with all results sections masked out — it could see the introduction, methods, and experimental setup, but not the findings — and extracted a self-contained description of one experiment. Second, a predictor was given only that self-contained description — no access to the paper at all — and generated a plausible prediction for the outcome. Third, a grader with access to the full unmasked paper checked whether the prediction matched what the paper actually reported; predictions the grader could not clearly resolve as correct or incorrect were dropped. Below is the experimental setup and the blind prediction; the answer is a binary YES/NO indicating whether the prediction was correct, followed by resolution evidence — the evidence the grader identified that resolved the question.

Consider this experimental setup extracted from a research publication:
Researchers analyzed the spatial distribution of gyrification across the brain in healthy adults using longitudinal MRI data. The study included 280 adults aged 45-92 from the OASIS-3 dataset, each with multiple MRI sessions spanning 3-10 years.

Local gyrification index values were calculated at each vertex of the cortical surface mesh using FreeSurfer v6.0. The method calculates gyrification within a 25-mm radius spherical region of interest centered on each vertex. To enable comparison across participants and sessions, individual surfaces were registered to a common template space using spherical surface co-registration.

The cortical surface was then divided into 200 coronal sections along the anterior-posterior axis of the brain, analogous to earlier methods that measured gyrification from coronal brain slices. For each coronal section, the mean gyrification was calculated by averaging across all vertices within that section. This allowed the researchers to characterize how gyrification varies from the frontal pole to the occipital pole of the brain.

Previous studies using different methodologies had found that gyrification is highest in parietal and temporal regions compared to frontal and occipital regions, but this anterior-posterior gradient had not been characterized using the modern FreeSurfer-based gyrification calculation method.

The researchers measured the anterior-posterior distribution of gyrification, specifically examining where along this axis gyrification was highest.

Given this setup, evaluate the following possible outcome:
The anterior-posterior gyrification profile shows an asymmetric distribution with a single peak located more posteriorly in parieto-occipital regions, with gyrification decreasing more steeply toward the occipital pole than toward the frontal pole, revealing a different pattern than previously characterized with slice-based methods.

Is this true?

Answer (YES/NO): NO